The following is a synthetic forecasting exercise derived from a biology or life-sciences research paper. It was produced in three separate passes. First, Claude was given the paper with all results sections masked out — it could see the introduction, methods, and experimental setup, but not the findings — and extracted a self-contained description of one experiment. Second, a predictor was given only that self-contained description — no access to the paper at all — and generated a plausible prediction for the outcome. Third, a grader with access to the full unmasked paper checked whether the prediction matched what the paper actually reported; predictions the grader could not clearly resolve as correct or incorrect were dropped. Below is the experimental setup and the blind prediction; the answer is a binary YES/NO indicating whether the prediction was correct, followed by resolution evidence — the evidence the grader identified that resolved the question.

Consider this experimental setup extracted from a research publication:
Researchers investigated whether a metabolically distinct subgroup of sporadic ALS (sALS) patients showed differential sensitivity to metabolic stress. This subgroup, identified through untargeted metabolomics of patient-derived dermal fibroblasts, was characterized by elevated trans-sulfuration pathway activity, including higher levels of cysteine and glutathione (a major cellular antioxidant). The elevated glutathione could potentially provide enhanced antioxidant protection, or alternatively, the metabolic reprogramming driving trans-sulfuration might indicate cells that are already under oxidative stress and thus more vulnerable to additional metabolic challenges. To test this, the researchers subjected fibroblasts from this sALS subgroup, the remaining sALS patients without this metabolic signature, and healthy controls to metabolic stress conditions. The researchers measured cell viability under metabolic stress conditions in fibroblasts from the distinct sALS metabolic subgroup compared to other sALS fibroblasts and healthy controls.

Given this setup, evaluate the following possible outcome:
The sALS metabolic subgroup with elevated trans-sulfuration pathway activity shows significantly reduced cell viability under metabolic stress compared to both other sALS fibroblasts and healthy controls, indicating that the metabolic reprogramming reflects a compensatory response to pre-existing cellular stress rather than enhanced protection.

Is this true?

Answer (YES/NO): YES